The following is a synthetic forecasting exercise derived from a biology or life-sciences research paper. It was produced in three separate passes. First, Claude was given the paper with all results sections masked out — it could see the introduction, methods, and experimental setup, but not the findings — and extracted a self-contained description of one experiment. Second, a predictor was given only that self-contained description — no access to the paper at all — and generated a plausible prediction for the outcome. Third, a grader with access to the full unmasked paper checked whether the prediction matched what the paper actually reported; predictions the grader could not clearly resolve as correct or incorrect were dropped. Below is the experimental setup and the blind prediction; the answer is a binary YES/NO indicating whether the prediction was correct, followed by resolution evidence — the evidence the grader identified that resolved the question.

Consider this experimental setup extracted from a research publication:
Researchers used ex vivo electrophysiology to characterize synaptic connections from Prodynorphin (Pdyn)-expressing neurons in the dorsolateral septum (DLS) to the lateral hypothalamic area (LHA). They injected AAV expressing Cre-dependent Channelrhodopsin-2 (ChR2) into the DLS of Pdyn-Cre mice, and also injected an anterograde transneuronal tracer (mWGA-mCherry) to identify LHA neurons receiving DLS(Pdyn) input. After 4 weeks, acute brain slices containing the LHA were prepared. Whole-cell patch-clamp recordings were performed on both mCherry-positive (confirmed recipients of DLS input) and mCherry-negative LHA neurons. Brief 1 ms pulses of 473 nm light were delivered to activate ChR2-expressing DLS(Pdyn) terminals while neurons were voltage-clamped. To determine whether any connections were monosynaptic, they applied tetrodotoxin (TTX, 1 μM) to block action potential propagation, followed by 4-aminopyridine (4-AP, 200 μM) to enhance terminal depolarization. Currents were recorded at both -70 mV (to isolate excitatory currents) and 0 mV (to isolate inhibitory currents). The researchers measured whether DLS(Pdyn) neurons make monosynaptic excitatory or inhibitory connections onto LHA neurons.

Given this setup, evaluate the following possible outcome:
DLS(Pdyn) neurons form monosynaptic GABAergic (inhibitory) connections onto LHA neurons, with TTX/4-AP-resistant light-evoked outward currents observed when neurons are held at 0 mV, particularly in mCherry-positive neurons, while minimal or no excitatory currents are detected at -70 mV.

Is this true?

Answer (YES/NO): YES